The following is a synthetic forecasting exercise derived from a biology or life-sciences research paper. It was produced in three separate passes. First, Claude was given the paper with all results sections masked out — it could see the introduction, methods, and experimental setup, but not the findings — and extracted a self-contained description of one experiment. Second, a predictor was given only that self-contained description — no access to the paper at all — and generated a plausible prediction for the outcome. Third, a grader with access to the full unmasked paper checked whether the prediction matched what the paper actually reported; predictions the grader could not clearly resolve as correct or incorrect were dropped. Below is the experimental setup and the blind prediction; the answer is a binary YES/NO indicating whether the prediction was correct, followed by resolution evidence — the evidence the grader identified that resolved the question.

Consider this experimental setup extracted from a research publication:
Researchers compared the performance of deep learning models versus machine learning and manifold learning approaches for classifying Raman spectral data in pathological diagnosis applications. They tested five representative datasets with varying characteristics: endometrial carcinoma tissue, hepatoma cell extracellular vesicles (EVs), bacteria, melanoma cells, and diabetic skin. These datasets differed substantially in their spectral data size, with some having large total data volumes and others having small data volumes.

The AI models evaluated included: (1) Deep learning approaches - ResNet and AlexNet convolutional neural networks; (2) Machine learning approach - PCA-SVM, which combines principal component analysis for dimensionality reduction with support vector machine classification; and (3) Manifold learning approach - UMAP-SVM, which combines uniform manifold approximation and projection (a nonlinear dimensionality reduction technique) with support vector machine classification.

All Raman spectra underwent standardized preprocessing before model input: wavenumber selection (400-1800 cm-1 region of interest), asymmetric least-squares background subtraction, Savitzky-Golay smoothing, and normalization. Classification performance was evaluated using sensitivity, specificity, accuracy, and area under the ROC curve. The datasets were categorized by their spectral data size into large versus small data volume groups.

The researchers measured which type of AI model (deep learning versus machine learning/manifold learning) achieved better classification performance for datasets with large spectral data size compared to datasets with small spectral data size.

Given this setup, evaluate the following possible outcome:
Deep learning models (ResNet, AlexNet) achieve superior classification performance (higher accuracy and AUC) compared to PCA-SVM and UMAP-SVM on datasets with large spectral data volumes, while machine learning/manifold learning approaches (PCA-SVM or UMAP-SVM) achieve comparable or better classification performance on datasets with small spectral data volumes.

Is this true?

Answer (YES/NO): YES